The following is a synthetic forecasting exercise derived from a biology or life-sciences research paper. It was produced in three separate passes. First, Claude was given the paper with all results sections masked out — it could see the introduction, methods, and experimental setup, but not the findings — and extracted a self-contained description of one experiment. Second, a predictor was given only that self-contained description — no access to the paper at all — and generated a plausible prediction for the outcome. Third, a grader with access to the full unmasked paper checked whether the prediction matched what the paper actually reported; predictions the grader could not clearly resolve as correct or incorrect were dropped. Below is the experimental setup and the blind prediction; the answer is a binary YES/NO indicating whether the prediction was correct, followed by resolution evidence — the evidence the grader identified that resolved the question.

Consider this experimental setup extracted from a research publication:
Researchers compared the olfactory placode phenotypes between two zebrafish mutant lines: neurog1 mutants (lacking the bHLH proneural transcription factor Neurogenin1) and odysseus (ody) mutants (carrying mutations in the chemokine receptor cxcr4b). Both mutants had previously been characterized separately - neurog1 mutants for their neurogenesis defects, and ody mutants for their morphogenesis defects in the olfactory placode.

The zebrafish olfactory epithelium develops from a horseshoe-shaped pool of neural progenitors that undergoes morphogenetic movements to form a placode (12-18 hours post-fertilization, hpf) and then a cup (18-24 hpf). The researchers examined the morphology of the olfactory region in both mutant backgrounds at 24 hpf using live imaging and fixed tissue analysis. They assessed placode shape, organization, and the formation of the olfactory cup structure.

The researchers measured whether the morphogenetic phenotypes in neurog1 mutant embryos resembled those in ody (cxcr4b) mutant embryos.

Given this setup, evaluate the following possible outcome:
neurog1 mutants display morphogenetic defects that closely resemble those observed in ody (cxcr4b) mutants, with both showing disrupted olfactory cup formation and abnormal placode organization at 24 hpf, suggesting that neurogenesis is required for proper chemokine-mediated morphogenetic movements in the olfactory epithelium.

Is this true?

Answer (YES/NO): NO